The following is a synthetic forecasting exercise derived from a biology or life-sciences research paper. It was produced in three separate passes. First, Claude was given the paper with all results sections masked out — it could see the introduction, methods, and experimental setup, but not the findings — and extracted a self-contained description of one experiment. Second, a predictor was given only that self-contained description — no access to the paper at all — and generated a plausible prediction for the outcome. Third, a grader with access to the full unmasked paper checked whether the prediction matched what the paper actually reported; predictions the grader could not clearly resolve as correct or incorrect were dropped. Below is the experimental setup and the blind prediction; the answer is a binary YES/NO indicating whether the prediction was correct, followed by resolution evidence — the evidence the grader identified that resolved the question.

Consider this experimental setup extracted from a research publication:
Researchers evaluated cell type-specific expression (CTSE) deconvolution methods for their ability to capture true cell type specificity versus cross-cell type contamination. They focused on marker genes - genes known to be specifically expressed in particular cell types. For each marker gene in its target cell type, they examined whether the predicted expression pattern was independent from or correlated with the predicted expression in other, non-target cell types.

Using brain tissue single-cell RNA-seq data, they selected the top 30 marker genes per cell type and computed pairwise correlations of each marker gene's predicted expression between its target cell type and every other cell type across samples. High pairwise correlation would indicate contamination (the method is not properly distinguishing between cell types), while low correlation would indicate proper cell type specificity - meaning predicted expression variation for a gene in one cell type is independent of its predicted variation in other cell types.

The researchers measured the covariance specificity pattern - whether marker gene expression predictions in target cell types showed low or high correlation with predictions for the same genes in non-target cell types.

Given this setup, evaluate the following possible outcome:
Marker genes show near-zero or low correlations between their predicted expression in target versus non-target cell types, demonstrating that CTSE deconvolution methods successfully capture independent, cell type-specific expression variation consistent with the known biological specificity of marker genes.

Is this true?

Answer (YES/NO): NO